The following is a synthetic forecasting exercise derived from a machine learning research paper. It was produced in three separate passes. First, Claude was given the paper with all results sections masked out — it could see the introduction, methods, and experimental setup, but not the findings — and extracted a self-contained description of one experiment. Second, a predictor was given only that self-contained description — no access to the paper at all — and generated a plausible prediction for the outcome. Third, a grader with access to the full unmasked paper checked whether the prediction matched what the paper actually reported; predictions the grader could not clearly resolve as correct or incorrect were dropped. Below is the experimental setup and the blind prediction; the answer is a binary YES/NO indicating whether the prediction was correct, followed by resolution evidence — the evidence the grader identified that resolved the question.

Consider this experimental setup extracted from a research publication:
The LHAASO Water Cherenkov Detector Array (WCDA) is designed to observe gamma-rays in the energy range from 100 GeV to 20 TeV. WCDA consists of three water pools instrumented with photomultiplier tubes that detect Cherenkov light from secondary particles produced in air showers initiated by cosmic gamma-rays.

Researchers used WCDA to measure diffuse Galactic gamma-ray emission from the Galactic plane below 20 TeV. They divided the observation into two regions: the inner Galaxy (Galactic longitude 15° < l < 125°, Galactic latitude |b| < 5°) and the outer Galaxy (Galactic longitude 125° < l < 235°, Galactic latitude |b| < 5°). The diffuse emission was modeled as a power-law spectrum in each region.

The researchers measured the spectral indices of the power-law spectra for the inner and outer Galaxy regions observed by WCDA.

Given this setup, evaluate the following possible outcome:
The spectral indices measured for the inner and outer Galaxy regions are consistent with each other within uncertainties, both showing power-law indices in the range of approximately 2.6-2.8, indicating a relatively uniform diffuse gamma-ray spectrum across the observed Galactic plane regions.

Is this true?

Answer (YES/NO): YES